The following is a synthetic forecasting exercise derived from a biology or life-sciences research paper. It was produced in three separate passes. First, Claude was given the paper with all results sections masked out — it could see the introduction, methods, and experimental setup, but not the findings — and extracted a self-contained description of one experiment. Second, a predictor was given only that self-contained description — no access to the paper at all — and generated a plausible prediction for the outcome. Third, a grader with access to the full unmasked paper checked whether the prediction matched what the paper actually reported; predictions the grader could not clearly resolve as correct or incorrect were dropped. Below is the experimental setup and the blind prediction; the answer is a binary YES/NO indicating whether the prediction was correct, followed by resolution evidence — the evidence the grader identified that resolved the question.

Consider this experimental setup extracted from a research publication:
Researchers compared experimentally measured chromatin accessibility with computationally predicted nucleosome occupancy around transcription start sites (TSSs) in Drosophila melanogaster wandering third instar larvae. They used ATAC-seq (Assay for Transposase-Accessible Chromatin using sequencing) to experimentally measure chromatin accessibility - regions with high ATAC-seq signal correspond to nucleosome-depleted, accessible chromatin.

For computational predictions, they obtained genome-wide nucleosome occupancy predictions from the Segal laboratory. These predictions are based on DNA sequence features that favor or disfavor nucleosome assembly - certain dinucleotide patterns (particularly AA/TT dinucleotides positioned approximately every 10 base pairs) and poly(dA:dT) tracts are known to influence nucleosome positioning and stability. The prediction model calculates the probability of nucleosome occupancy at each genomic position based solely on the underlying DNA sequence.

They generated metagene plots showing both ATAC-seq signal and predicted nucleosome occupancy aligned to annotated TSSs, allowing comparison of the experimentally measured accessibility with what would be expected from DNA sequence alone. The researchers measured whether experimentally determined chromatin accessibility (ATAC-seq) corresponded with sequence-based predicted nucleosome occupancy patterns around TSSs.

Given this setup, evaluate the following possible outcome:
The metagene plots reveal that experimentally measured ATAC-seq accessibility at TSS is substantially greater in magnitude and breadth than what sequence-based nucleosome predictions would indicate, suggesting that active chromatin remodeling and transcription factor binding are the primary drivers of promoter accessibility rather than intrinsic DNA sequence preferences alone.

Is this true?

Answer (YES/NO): NO